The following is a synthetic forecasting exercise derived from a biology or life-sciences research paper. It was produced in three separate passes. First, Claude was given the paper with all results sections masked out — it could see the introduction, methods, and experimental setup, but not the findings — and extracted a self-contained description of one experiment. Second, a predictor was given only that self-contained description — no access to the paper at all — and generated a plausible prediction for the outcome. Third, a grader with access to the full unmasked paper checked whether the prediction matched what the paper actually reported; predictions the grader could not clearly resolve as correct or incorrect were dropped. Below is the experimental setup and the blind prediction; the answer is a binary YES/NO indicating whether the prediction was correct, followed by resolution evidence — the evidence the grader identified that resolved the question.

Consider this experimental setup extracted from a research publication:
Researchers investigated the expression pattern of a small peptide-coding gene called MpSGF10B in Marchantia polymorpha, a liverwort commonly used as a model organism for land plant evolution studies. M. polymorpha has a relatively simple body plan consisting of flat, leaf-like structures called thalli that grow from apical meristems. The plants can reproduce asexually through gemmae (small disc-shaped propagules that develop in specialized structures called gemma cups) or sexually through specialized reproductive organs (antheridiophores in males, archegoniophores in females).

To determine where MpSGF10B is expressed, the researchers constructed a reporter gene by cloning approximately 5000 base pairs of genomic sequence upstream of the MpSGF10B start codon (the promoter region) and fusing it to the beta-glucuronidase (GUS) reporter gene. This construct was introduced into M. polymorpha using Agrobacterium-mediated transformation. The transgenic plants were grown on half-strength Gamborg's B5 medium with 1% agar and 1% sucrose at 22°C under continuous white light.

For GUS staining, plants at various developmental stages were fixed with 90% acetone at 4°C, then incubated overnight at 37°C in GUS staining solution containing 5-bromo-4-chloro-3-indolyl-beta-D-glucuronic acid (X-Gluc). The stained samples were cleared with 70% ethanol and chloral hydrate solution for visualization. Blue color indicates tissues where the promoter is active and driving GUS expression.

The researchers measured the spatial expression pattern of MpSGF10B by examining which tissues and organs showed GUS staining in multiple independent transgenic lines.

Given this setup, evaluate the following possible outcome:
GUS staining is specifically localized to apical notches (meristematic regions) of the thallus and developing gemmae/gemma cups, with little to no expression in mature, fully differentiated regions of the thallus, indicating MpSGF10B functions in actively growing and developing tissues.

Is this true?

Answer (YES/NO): NO